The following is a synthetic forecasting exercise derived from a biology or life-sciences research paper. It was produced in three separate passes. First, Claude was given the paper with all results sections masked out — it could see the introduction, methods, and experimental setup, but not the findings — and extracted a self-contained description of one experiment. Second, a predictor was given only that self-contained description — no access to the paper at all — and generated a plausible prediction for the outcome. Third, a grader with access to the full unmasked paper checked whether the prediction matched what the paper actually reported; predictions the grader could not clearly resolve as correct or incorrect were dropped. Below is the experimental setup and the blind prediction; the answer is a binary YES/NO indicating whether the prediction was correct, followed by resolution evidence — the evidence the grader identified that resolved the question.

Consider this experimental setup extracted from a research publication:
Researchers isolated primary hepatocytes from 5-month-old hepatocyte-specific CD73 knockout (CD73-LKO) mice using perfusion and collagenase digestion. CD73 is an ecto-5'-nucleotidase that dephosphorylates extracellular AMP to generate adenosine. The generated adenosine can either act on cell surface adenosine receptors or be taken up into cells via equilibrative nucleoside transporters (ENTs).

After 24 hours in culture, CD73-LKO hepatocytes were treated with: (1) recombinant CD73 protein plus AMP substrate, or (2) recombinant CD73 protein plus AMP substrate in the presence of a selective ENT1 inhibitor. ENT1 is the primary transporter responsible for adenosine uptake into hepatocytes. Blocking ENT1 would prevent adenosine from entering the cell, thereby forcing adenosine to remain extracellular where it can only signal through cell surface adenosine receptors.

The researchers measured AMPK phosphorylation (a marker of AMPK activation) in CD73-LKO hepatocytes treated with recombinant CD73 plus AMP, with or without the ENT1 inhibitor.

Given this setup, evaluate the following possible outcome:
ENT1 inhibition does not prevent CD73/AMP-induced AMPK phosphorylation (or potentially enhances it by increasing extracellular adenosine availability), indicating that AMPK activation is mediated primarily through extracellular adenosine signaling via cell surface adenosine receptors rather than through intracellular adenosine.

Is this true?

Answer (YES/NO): NO